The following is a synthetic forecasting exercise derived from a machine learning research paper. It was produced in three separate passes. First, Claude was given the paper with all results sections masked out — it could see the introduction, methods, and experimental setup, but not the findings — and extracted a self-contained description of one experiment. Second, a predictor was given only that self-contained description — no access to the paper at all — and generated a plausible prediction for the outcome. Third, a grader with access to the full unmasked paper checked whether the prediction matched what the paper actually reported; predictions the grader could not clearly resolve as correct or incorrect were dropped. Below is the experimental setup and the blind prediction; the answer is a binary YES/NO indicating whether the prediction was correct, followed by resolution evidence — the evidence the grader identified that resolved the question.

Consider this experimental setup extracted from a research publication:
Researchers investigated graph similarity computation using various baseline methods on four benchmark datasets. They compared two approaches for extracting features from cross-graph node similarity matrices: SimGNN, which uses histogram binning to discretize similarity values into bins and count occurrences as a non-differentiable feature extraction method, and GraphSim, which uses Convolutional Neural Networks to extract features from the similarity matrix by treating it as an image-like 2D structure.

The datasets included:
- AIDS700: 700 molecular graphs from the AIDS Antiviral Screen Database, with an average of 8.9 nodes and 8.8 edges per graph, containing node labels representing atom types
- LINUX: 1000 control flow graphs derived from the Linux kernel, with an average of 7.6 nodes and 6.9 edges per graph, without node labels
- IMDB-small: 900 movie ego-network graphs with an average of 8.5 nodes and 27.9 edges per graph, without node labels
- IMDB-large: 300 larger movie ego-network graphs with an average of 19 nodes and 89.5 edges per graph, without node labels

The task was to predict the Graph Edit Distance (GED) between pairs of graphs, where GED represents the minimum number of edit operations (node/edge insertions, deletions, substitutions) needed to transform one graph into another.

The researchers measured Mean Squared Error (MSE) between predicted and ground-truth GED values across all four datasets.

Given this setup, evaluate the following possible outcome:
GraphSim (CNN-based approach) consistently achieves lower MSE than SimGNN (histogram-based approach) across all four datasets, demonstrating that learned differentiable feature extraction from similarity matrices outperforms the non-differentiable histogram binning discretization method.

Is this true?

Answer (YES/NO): NO